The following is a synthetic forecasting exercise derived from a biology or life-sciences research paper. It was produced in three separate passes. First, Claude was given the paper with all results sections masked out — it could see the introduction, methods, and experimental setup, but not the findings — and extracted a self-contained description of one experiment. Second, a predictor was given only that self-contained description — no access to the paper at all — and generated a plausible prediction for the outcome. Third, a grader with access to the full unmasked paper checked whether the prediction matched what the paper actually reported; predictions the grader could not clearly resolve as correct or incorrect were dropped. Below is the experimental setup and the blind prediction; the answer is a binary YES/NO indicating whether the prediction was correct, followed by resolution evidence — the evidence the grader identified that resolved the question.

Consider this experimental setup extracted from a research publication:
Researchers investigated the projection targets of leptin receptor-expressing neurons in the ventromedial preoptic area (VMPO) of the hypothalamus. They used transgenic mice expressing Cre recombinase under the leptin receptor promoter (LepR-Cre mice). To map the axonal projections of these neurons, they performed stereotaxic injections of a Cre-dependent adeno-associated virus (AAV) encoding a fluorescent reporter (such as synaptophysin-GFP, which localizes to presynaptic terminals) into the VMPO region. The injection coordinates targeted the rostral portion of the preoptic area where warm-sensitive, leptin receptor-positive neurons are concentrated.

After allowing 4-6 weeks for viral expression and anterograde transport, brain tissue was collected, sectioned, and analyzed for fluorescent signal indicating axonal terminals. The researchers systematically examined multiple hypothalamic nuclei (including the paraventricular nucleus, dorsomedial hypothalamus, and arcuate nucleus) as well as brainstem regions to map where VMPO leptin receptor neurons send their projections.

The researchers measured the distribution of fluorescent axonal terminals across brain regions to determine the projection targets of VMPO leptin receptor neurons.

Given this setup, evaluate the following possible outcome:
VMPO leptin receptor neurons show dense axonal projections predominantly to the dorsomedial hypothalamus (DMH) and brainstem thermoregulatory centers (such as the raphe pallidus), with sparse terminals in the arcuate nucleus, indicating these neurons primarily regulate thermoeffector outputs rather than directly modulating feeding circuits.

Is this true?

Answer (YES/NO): NO